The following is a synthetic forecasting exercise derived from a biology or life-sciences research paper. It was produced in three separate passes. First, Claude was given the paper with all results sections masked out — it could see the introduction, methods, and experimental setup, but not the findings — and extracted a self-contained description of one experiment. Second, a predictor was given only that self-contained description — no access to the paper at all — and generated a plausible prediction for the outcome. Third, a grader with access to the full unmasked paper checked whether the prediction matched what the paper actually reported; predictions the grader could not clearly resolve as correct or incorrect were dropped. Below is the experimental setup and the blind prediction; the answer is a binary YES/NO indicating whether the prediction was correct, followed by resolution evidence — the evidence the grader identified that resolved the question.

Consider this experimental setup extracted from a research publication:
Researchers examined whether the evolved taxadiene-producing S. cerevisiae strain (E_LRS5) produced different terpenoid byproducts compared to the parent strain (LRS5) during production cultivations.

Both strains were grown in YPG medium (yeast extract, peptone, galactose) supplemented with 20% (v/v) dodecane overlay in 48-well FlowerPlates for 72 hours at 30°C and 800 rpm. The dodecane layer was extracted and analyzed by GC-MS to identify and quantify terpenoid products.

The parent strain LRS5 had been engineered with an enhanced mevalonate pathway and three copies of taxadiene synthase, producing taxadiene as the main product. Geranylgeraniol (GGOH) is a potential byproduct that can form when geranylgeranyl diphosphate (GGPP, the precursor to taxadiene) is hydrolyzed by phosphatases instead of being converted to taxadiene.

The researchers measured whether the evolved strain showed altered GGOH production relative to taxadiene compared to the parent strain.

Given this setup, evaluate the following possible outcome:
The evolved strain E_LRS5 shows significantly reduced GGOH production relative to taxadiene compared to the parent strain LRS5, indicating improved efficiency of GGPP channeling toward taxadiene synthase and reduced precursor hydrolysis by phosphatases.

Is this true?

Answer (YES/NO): NO